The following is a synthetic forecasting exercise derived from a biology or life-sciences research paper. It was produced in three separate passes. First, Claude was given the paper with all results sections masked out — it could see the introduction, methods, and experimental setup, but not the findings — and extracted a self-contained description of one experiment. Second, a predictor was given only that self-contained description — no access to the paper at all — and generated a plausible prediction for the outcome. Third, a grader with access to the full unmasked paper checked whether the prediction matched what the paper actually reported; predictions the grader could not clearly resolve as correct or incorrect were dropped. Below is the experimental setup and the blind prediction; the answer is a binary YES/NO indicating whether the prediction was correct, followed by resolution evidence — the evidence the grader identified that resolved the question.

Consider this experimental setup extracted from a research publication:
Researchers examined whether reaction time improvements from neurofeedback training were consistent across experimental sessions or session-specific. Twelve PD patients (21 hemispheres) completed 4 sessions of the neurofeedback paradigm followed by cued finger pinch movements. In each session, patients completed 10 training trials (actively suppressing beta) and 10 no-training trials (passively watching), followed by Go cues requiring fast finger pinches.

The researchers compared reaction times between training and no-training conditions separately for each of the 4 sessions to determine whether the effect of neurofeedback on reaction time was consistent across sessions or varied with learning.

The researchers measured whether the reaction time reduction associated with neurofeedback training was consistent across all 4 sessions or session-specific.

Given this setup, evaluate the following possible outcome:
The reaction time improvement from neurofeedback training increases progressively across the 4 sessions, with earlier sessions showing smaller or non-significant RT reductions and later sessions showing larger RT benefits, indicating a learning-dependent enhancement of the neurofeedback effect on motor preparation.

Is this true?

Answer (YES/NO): NO